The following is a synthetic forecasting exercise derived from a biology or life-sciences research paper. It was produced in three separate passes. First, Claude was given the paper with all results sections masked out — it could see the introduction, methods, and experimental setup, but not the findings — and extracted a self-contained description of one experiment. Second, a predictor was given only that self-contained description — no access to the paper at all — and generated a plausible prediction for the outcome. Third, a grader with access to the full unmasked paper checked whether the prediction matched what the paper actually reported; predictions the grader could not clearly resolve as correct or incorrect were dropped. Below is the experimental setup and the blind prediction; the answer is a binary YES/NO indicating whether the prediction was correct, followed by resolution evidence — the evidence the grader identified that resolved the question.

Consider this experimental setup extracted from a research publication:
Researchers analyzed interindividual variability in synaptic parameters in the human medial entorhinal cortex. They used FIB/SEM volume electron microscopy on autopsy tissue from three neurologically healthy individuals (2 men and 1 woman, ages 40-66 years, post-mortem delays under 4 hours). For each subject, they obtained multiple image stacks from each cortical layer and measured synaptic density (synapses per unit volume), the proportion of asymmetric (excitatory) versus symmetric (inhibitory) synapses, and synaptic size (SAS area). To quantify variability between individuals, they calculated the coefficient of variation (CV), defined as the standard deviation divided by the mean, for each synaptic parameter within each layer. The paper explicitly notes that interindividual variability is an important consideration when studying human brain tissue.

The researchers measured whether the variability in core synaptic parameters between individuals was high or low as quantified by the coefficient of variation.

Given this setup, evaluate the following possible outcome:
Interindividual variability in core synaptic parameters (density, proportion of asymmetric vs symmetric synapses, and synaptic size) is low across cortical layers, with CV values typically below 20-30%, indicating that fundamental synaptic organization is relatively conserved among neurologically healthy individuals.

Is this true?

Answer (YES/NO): YES